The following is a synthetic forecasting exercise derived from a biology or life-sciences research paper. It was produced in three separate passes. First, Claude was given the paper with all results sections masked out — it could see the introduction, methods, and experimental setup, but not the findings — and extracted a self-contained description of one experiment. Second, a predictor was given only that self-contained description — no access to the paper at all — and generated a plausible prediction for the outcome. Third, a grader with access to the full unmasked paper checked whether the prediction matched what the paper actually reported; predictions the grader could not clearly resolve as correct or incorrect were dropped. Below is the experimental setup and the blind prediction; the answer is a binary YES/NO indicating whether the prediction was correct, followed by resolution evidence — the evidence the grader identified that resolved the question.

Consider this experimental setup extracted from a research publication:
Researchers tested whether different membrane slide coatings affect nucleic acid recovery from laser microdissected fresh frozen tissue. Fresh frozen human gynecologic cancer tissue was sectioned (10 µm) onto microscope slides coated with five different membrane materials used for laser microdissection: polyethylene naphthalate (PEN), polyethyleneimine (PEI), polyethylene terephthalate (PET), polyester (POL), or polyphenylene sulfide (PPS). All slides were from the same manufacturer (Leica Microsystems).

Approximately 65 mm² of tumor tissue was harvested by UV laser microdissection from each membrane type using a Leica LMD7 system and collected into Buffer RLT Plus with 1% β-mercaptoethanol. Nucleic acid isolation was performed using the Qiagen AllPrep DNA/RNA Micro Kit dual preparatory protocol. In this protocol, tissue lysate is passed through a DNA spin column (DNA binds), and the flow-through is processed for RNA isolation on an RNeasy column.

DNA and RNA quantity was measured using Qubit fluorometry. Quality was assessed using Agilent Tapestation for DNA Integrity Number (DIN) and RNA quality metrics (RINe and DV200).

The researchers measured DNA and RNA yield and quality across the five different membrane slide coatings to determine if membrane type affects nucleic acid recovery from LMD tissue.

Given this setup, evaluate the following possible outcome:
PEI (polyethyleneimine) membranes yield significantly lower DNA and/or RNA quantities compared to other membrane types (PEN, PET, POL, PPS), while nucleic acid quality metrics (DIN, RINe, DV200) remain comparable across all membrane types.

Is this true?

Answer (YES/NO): NO